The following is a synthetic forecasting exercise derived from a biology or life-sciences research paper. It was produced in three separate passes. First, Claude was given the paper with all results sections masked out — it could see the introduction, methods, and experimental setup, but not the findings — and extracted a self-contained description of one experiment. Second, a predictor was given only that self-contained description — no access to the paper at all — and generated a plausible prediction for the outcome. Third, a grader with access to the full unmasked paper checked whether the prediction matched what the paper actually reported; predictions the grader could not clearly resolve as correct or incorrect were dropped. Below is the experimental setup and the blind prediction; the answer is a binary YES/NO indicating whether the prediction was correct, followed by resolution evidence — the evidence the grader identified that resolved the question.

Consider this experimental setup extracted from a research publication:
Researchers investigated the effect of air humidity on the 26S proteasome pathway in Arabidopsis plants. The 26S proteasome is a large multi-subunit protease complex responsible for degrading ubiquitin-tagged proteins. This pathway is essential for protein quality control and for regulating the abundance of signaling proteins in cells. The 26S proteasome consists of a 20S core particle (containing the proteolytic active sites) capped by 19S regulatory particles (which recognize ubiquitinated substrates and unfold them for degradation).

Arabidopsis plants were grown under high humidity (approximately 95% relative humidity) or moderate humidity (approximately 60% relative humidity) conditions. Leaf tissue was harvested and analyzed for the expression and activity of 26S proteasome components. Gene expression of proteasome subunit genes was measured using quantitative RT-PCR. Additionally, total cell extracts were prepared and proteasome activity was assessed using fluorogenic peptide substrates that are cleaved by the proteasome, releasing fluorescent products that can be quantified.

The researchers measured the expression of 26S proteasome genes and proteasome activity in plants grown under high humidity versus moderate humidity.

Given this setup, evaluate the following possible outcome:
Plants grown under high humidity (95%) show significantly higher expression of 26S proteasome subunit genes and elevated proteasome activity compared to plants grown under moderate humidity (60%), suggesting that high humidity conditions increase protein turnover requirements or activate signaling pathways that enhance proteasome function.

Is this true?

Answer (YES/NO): NO